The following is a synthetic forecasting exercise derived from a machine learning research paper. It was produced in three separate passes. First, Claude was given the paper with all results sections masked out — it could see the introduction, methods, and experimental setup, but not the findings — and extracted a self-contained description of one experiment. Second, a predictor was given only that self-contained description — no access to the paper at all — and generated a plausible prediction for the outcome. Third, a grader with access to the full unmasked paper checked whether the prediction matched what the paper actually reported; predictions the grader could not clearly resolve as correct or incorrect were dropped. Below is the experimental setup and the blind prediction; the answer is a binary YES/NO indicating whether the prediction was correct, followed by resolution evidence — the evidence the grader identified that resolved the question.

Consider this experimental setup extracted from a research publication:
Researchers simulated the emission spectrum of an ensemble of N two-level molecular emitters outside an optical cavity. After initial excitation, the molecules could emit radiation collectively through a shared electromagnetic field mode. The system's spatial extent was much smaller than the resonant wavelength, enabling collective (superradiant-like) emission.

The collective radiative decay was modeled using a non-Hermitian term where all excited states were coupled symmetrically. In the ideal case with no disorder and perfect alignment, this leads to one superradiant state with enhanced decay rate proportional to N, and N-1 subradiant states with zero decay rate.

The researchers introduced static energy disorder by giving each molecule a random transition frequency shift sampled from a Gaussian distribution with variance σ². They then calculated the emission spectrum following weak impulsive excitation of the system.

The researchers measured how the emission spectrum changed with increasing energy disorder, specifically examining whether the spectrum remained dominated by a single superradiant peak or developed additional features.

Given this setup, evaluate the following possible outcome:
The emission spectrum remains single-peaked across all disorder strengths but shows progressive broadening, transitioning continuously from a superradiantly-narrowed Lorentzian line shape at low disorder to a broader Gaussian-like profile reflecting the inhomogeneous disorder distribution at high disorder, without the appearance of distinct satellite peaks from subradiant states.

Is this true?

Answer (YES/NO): YES